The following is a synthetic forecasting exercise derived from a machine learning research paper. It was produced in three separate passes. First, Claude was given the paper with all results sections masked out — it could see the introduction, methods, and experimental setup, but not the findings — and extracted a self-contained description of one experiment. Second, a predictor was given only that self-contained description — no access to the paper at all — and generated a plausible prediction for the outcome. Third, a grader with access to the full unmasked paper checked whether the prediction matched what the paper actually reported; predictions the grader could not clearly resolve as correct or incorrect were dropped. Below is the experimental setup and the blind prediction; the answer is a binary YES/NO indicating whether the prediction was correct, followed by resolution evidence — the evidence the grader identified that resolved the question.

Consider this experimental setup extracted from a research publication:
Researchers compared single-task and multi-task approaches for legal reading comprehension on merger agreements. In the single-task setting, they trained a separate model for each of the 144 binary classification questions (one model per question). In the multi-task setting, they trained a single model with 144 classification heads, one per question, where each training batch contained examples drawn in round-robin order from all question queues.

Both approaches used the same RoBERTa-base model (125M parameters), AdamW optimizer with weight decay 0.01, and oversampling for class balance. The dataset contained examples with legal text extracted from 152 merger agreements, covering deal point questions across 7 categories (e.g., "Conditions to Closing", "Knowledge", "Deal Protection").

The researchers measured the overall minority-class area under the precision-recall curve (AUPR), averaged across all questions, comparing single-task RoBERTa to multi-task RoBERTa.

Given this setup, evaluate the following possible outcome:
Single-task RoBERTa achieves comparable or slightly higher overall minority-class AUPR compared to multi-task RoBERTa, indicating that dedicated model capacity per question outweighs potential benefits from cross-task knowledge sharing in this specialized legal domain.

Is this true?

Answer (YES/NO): NO